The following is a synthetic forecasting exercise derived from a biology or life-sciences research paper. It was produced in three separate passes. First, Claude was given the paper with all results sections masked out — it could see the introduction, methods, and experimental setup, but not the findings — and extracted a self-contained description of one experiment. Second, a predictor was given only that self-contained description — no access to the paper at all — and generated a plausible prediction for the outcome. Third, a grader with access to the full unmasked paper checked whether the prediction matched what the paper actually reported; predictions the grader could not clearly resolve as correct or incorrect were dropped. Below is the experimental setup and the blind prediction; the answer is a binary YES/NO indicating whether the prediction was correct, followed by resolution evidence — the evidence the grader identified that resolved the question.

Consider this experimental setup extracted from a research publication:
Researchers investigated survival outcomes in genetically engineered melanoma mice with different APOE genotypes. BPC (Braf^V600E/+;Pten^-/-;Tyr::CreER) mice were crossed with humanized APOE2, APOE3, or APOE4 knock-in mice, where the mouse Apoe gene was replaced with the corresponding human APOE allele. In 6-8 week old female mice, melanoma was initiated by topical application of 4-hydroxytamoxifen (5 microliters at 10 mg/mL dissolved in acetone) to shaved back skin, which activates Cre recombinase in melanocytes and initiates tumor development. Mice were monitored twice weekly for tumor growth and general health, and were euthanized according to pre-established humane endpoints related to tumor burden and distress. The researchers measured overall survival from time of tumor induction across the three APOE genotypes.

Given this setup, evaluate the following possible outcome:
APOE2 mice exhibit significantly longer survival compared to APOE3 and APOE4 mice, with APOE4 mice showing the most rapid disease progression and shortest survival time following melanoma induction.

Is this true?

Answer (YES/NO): NO